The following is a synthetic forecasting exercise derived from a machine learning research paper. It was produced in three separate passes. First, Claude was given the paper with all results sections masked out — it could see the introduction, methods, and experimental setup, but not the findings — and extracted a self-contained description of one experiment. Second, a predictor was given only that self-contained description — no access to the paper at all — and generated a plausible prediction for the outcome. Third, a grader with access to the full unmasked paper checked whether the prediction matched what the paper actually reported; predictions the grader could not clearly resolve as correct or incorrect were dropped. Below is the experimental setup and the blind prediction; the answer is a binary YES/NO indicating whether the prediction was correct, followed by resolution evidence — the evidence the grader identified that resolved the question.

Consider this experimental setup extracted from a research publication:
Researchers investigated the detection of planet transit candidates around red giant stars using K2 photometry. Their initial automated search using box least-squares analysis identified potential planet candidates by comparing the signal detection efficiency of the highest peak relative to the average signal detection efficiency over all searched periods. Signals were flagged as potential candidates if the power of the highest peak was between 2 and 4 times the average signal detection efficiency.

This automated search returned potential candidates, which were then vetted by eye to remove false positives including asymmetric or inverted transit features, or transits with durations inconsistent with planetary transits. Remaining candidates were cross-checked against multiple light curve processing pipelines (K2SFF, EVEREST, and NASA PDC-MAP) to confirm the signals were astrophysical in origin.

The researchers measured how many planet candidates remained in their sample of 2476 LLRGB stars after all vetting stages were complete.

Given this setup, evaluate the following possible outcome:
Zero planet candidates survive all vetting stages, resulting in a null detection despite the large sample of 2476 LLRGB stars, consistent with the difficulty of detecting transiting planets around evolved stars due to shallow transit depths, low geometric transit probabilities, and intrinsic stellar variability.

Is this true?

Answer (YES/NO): NO